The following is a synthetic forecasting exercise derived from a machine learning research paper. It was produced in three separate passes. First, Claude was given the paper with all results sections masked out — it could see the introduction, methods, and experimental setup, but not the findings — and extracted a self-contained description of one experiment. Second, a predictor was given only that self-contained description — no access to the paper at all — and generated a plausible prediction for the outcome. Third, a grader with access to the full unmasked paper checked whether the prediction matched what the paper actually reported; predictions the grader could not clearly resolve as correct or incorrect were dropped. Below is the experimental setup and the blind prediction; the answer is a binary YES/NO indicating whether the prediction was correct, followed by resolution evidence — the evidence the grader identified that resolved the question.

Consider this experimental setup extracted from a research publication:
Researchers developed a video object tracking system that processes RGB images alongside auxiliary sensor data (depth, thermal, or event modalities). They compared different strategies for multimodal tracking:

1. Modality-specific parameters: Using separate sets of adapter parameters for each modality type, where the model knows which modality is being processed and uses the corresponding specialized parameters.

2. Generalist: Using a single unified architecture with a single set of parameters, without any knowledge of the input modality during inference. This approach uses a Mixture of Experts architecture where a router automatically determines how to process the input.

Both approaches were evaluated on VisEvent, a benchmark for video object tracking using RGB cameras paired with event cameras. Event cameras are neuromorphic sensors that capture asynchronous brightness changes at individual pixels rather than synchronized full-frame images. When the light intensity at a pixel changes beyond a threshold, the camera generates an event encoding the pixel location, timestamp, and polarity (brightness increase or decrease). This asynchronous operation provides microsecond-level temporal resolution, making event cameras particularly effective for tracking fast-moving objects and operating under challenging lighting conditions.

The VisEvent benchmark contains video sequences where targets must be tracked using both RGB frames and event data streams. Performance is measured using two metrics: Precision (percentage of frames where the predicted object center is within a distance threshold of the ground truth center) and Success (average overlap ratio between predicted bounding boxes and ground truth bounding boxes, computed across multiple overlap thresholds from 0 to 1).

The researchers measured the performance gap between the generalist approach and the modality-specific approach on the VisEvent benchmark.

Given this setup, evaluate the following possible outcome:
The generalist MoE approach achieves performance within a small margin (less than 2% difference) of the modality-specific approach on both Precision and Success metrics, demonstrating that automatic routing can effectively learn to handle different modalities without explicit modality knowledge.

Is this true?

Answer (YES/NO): YES